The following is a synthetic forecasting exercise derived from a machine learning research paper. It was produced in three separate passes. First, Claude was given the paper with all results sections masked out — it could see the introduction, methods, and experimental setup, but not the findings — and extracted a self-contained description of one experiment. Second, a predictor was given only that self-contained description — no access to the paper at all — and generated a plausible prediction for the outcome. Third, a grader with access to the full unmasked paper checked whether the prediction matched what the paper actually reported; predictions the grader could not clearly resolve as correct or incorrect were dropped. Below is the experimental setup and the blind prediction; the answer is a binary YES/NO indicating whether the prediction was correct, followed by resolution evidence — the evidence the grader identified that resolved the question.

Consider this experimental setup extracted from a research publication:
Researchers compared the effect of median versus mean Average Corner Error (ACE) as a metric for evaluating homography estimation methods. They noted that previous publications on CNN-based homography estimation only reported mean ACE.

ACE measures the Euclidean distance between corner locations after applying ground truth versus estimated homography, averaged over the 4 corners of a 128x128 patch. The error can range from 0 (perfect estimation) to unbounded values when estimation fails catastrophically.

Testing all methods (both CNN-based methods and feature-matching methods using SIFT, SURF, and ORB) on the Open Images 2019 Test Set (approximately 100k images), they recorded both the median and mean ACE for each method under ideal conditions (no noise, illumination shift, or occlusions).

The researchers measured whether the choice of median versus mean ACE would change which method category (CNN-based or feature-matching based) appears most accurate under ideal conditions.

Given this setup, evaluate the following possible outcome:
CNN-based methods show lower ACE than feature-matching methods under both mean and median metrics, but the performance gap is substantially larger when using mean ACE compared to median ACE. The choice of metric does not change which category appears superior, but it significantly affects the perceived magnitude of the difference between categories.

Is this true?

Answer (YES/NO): NO